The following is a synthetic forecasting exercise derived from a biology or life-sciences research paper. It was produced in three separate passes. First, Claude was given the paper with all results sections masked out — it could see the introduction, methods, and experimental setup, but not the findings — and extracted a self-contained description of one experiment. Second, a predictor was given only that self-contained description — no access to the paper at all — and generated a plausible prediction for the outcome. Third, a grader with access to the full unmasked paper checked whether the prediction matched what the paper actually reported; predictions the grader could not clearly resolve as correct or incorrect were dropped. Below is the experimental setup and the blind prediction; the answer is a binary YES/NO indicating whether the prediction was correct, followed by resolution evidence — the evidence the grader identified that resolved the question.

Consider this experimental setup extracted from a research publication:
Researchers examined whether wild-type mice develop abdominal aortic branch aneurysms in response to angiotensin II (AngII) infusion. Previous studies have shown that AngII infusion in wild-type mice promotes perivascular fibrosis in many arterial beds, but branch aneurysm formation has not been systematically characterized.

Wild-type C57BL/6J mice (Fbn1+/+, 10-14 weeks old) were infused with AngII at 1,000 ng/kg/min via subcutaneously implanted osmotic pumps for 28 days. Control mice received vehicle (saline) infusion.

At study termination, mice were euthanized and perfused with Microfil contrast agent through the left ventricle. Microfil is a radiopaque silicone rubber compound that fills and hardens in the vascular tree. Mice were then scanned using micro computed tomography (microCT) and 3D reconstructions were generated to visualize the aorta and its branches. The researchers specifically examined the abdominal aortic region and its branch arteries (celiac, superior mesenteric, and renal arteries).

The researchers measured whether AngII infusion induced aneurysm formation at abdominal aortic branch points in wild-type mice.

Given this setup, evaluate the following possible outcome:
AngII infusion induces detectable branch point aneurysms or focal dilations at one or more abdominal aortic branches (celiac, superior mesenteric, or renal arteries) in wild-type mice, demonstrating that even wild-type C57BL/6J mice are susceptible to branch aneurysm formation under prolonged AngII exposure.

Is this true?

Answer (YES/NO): NO